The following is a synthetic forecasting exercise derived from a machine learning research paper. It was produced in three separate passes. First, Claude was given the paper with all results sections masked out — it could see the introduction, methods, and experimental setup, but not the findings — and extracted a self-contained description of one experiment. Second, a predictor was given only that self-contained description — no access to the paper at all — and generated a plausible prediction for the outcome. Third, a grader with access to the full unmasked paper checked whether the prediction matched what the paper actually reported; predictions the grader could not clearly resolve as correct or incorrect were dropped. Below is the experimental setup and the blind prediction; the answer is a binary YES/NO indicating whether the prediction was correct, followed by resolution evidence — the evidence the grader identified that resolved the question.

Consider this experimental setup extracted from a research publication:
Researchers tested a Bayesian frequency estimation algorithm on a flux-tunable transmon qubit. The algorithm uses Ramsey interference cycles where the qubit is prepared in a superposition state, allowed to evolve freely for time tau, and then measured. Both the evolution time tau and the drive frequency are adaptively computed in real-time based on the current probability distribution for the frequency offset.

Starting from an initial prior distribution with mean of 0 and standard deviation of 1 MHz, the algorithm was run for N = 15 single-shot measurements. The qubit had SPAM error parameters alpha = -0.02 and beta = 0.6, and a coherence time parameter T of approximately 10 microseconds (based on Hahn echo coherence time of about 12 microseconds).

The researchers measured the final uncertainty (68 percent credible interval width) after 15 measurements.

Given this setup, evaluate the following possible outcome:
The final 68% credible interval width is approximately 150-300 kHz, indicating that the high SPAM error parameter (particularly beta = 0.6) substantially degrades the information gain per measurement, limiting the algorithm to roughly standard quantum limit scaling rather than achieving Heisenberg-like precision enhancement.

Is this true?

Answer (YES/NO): NO